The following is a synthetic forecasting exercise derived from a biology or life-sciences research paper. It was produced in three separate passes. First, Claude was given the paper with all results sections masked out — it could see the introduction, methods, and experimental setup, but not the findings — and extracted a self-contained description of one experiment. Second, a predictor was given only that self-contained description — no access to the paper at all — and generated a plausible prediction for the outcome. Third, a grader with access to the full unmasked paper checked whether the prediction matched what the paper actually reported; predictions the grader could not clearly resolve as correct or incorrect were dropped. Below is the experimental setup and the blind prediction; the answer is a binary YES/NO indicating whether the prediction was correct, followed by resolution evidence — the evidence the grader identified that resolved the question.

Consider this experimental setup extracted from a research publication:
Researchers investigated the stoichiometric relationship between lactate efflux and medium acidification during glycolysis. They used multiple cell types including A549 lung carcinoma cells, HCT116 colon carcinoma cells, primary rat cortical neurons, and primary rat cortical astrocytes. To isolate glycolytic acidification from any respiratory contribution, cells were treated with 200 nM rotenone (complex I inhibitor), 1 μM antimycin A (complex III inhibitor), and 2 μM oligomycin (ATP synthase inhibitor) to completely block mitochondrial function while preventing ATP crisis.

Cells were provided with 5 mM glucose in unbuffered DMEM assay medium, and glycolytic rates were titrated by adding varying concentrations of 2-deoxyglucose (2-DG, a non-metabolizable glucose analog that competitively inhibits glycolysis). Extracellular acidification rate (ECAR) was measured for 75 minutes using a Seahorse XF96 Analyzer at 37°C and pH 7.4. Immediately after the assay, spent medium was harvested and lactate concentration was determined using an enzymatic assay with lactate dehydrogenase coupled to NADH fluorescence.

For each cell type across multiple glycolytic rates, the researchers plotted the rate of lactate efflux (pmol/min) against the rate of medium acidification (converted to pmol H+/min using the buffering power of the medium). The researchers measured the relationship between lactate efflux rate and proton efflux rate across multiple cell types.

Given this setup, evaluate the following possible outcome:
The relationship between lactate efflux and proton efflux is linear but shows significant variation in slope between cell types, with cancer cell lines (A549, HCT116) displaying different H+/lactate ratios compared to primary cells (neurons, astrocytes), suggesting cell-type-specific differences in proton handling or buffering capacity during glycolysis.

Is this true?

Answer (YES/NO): NO